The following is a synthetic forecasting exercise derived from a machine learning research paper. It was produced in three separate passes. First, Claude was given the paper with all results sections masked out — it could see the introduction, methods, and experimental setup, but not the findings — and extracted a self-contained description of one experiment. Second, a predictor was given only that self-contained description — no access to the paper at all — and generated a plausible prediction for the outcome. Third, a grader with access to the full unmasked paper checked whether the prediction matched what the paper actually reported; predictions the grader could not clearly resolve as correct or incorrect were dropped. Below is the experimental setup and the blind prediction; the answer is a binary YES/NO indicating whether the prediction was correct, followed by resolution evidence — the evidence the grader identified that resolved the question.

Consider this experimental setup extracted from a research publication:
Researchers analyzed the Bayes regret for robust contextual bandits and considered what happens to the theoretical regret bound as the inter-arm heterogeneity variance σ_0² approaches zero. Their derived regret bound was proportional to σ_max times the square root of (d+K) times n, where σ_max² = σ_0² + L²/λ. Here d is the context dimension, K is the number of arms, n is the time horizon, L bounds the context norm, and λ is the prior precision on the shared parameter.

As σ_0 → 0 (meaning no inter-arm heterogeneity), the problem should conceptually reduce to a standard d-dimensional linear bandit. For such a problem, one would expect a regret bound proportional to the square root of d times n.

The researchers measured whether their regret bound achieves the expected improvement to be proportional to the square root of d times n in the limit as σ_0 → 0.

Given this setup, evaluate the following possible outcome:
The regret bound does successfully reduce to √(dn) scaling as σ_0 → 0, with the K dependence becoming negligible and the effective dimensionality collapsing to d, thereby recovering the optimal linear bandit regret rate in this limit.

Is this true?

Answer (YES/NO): NO